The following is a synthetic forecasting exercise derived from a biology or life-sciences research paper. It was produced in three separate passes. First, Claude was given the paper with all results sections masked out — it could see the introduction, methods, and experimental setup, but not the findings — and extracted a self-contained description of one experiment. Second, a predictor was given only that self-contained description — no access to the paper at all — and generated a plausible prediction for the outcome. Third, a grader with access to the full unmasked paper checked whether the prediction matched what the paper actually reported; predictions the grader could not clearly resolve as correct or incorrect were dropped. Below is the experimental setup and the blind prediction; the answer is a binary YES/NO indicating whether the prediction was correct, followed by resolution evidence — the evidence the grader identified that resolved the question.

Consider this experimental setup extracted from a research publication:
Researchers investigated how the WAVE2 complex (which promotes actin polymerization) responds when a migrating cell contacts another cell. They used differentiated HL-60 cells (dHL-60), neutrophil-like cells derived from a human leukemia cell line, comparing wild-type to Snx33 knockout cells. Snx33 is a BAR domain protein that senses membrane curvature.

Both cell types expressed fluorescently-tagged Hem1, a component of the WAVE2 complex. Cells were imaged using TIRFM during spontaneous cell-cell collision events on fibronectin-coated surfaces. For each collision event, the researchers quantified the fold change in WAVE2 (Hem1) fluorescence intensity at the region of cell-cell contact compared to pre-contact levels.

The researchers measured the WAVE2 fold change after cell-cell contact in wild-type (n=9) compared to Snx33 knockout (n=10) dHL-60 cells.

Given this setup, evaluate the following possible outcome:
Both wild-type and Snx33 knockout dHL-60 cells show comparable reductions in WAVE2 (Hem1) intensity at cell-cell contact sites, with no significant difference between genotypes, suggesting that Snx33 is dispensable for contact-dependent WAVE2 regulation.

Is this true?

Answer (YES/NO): NO